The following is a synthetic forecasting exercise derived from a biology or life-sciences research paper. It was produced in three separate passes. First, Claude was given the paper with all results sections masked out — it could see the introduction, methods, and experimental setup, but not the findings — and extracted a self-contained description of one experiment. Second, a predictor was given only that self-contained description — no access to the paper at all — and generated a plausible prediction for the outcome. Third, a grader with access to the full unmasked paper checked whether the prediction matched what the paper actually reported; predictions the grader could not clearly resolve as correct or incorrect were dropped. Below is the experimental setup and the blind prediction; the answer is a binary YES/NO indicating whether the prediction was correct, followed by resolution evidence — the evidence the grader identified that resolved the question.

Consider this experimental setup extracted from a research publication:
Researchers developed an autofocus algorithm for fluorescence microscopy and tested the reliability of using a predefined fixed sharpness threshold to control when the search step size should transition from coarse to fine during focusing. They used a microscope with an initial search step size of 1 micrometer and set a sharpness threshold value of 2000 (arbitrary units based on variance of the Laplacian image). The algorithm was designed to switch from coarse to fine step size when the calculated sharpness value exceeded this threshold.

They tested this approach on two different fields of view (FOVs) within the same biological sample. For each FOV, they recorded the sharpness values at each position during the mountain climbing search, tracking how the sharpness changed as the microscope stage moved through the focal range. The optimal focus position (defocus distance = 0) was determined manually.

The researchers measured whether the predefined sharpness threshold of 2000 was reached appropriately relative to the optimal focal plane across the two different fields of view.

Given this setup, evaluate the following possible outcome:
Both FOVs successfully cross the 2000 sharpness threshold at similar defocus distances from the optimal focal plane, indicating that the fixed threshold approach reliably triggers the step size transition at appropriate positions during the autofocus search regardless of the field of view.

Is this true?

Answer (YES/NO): NO